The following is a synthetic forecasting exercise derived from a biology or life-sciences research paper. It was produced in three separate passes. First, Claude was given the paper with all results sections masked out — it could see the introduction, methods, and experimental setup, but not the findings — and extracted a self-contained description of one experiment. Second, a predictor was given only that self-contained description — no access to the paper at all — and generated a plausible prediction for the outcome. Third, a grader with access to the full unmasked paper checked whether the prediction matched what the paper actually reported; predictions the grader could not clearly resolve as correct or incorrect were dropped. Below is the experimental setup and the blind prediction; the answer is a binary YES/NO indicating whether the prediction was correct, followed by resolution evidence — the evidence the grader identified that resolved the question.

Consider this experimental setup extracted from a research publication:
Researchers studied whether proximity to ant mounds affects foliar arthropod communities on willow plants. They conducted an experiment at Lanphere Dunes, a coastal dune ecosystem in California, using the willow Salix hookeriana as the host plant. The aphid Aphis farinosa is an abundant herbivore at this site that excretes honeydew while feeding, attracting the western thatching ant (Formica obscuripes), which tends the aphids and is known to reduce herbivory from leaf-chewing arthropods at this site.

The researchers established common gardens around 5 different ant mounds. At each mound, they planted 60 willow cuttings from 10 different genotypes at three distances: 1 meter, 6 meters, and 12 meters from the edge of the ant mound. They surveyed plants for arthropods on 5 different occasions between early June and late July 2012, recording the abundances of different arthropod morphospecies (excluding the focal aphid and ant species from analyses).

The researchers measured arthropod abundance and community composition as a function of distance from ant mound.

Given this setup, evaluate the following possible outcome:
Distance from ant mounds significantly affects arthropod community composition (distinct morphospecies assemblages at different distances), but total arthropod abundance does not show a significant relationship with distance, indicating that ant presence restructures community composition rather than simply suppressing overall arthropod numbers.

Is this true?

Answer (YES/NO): NO